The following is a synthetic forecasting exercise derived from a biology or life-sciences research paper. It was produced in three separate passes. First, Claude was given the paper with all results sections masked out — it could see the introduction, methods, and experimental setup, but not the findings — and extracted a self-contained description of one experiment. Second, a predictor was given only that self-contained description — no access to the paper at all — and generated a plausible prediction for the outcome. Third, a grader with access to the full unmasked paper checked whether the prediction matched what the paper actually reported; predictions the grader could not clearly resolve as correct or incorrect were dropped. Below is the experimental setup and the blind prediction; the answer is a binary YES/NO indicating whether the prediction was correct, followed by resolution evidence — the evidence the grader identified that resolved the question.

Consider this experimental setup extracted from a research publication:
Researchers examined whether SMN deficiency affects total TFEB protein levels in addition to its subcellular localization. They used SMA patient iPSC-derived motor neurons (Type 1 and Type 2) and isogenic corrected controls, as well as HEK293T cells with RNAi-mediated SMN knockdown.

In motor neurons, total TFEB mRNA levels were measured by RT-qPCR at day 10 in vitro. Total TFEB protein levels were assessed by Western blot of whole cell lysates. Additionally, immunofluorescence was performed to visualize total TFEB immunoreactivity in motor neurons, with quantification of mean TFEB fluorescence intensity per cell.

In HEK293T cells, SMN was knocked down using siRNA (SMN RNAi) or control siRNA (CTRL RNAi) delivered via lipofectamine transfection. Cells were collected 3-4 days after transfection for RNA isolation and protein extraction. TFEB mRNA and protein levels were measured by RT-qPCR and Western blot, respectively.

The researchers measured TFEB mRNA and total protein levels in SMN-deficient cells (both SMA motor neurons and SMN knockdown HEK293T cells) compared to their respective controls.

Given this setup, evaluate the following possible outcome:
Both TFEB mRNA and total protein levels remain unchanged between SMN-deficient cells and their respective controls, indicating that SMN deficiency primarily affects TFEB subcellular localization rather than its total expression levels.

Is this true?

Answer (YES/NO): NO